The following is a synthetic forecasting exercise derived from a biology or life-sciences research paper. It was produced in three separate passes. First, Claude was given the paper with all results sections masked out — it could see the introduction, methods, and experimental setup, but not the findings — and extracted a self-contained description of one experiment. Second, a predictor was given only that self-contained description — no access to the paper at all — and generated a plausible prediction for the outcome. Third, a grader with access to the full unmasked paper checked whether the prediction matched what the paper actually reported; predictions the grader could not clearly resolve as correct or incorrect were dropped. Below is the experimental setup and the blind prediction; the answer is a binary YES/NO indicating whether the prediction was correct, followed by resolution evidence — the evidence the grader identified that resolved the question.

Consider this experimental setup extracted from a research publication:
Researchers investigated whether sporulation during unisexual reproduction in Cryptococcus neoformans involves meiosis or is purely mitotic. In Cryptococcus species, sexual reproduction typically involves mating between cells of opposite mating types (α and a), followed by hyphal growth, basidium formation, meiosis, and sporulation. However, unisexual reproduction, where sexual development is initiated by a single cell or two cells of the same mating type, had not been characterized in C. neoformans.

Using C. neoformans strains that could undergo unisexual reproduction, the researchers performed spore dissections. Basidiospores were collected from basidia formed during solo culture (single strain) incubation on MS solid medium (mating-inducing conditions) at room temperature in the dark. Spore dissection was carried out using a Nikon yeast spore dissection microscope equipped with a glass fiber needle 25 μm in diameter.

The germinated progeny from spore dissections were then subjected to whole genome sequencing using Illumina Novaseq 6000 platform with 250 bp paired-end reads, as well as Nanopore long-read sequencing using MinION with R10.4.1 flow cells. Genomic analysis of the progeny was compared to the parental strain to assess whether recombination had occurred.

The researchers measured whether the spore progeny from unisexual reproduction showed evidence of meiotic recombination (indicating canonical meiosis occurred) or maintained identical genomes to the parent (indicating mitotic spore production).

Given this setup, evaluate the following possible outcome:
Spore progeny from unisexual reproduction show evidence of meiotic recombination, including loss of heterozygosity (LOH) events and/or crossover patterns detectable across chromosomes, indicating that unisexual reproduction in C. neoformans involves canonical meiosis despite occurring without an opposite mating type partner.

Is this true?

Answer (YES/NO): YES